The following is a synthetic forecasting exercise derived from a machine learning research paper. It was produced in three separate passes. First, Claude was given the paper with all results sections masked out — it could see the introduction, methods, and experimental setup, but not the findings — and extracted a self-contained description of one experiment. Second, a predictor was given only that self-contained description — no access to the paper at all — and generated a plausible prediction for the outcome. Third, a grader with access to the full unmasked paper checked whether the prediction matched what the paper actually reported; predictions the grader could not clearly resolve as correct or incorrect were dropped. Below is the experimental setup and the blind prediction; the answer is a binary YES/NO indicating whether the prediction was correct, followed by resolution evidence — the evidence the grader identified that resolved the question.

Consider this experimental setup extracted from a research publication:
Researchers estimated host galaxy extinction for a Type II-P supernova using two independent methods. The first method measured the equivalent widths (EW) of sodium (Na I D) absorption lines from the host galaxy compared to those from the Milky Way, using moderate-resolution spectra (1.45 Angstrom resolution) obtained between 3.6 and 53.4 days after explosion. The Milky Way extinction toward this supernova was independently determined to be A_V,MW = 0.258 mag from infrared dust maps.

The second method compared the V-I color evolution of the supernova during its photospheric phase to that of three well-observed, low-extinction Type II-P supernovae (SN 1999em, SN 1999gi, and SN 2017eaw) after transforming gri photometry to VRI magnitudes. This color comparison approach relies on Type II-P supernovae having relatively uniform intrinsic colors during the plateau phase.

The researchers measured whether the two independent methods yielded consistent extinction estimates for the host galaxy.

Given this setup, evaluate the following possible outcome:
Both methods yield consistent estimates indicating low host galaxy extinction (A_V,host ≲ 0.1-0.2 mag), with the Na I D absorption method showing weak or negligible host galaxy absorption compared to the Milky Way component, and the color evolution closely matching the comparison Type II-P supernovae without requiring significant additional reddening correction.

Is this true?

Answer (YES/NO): NO